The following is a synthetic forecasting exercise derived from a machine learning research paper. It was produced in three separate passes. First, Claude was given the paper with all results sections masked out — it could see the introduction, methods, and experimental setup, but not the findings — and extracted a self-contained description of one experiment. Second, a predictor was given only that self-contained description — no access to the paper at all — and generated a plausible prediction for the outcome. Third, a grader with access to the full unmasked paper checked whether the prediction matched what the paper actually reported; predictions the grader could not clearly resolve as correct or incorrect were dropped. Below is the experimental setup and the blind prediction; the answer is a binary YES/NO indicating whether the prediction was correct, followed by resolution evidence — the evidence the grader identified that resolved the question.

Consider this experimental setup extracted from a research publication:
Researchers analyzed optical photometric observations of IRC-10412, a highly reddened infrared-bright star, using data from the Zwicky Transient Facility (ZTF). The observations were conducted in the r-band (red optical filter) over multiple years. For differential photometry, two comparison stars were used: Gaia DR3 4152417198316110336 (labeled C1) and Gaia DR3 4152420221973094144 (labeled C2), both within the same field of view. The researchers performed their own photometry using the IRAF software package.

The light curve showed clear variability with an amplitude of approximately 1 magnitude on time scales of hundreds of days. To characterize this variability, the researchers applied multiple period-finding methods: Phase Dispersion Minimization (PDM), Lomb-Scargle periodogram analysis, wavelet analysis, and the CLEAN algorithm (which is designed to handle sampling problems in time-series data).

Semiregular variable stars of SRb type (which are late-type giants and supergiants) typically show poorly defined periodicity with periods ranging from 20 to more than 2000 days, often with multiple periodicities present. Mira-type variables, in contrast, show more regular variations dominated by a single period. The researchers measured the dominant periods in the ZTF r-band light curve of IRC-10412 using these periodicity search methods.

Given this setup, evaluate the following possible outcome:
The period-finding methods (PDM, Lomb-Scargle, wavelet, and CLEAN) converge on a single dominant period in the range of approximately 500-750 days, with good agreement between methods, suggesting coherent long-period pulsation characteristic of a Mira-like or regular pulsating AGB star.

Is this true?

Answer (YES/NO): NO